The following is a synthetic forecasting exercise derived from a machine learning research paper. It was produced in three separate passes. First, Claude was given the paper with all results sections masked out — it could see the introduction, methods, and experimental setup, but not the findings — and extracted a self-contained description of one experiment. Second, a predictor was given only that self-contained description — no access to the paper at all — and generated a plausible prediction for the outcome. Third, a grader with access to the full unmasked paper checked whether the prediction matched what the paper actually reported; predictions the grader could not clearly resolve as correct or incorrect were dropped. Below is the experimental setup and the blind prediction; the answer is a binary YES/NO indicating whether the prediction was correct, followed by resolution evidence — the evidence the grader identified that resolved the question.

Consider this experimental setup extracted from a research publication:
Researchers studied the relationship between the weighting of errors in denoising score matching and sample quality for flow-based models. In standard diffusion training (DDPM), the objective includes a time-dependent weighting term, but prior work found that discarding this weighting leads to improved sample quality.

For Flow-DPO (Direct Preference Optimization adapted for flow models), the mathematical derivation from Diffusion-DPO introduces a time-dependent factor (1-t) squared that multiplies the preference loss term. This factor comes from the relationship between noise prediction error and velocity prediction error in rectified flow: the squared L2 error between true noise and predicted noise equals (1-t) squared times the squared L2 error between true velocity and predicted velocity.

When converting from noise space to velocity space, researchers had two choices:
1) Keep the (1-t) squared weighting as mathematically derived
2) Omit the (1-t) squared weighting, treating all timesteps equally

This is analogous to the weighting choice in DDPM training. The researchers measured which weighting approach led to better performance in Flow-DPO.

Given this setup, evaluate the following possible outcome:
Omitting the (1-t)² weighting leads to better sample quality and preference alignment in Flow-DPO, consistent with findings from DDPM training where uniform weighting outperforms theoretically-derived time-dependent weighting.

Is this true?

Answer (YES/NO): YES